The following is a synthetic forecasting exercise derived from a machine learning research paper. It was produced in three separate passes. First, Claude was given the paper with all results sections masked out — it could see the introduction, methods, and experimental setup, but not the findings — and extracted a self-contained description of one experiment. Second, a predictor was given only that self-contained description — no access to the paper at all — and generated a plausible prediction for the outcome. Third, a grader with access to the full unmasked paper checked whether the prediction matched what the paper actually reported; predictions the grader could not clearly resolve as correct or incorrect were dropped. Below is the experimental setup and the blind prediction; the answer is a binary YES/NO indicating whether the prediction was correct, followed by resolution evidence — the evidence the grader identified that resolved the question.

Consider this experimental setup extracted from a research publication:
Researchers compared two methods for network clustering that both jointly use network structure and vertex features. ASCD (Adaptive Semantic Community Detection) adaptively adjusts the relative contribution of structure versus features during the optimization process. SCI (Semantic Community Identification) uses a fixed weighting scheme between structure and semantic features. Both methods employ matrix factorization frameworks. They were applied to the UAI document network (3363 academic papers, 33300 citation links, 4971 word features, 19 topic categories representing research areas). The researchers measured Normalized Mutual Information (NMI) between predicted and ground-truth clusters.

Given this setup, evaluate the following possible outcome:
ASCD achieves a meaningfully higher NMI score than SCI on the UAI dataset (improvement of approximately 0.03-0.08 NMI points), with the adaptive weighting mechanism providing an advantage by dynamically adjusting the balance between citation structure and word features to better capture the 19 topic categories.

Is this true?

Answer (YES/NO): NO